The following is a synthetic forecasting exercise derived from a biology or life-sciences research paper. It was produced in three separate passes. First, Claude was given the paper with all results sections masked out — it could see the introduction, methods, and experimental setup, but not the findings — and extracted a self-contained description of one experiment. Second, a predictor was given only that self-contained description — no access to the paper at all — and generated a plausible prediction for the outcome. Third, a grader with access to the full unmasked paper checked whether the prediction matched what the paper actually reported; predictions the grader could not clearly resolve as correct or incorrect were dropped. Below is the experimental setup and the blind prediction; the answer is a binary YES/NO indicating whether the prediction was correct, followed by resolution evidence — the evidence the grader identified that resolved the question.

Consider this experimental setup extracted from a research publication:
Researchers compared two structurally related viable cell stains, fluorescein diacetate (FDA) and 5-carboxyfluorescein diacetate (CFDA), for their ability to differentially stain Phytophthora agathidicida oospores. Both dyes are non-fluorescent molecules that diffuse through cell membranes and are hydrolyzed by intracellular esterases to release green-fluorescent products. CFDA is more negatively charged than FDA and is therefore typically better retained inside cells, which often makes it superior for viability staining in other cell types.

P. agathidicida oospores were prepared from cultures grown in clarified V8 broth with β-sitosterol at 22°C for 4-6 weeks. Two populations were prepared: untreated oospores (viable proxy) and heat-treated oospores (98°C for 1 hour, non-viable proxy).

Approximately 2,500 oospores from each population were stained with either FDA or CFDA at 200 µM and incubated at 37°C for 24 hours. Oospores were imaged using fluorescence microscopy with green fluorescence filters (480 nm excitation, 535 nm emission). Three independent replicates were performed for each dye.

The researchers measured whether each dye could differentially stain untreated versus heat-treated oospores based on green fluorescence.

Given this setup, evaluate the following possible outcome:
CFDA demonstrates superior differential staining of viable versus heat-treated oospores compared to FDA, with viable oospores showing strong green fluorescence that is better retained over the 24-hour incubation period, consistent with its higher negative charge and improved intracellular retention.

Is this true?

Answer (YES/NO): NO